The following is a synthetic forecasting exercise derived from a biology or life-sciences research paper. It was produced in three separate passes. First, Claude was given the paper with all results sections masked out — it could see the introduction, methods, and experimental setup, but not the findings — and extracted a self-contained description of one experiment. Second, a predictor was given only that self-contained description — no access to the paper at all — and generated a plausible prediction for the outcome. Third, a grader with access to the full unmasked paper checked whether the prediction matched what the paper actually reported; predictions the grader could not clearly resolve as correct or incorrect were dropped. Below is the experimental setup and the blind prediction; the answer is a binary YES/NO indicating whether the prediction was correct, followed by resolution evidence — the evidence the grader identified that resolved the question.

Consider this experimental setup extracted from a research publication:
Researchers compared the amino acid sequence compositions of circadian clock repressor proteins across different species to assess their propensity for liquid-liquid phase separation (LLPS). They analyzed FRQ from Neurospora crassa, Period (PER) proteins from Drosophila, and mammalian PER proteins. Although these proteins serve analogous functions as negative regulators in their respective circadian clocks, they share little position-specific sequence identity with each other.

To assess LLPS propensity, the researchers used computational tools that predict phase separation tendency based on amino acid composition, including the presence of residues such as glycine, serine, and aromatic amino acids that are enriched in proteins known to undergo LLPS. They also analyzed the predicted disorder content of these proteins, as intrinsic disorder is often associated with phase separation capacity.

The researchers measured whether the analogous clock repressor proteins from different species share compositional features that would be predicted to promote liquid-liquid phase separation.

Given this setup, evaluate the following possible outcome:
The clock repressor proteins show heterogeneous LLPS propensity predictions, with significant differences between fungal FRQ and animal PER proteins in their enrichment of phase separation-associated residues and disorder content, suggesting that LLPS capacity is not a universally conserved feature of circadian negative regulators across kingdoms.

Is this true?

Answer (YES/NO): NO